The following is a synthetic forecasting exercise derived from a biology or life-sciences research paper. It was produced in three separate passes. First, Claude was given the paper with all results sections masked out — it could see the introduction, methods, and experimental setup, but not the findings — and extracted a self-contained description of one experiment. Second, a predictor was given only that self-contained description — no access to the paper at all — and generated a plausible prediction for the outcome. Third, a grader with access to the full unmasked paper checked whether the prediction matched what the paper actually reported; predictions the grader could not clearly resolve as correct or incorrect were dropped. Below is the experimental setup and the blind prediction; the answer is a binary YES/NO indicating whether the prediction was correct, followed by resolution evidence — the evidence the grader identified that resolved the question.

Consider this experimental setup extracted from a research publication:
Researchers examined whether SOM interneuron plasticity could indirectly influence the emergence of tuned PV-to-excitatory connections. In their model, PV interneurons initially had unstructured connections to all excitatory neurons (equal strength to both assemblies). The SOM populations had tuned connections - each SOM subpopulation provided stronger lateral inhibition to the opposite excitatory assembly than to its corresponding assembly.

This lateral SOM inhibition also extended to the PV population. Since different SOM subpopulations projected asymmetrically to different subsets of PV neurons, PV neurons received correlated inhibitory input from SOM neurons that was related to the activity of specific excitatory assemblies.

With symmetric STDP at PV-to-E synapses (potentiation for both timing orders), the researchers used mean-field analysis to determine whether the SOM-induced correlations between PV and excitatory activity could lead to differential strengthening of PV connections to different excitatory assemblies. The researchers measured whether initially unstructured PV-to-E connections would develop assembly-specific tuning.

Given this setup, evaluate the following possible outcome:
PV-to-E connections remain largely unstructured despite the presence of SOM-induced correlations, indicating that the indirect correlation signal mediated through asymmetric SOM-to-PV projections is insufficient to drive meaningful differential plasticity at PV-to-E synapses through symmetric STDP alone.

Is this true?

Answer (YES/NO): NO